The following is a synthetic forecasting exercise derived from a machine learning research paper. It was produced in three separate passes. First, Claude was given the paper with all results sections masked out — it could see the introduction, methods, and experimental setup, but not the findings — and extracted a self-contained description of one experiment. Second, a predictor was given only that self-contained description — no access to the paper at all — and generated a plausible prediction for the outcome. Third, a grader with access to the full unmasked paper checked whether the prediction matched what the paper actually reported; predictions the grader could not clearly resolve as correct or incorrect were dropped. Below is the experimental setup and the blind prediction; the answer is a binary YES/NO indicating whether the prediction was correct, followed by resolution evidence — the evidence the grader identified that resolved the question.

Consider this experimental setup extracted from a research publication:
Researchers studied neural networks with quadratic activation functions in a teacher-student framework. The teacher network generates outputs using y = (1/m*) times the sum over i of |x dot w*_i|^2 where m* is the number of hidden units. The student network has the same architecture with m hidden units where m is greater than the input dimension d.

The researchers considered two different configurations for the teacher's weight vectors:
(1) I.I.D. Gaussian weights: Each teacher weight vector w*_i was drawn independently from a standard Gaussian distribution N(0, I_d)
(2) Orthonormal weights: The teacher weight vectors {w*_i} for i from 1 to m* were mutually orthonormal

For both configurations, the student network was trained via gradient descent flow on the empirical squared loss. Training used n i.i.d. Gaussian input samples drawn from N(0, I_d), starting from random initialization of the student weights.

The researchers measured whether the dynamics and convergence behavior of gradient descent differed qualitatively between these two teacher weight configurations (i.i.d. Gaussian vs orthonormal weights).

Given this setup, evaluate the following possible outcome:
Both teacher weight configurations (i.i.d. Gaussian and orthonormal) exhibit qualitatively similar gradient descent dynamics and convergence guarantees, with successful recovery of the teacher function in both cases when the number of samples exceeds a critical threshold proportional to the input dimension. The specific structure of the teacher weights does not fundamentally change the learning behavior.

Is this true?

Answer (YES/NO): YES